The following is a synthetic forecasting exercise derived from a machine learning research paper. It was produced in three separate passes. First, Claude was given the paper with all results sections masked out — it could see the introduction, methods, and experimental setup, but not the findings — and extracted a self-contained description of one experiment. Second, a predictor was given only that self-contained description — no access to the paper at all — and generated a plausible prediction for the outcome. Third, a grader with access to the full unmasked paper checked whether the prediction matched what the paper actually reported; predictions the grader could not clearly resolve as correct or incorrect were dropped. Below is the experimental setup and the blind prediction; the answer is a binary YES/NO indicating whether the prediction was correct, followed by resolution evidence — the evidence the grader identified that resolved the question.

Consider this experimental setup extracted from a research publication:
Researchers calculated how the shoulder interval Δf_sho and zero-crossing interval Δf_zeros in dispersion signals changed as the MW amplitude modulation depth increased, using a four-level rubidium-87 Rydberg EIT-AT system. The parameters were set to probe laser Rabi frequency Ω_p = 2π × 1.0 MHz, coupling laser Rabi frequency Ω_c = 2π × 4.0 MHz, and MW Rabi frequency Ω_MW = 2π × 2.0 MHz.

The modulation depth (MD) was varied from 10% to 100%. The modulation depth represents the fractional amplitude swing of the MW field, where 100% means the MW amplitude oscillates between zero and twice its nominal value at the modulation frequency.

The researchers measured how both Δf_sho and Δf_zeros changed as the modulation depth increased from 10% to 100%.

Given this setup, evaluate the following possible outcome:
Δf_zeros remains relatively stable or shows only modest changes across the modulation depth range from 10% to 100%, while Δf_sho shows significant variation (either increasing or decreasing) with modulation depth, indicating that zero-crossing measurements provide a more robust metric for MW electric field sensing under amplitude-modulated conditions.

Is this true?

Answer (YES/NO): NO